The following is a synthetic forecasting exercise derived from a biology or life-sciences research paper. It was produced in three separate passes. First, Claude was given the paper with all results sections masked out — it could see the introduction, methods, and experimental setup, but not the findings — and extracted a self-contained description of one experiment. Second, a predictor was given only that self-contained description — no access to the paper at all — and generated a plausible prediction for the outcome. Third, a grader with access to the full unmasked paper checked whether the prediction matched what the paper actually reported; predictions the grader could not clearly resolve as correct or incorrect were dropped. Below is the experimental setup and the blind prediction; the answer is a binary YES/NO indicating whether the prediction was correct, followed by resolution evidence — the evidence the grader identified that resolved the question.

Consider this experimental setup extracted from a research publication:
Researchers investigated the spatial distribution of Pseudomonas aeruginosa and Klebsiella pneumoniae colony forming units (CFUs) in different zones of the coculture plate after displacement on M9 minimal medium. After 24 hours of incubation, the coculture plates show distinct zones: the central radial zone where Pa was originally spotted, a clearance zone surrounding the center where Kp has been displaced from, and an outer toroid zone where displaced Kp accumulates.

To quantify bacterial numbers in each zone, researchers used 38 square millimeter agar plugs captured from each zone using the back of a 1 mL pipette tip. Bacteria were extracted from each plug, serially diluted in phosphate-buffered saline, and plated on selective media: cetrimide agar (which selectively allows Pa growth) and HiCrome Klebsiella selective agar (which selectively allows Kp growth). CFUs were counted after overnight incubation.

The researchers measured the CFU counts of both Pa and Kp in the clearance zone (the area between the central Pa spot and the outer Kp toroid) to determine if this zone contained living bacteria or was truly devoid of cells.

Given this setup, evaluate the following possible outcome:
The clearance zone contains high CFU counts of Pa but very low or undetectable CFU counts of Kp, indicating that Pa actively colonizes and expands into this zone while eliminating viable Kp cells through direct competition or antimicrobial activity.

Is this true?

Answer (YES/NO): NO